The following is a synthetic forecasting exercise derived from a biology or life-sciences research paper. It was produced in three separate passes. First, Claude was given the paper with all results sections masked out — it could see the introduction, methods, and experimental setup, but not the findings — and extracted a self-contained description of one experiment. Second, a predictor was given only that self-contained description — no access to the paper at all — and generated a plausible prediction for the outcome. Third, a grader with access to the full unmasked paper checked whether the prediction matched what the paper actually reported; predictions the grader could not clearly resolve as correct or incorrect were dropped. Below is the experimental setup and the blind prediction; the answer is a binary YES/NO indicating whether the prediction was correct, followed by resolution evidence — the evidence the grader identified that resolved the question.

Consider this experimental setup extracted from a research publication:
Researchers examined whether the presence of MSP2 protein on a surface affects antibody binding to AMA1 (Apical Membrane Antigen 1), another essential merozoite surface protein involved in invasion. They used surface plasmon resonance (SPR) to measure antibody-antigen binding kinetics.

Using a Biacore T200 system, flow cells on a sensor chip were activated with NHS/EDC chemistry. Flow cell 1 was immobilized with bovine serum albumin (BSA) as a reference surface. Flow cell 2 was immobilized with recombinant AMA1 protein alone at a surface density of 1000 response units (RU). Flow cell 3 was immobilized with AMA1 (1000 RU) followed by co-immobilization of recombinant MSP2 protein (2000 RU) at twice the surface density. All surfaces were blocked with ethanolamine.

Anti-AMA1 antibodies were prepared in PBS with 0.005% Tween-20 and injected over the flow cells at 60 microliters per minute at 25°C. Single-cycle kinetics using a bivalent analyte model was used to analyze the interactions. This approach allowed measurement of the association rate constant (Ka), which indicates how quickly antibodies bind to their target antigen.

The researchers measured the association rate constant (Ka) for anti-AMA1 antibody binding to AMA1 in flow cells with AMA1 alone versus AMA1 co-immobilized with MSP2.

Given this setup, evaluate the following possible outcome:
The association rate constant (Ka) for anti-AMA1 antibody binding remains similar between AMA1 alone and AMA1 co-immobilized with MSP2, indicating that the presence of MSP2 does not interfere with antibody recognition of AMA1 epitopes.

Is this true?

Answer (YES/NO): NO